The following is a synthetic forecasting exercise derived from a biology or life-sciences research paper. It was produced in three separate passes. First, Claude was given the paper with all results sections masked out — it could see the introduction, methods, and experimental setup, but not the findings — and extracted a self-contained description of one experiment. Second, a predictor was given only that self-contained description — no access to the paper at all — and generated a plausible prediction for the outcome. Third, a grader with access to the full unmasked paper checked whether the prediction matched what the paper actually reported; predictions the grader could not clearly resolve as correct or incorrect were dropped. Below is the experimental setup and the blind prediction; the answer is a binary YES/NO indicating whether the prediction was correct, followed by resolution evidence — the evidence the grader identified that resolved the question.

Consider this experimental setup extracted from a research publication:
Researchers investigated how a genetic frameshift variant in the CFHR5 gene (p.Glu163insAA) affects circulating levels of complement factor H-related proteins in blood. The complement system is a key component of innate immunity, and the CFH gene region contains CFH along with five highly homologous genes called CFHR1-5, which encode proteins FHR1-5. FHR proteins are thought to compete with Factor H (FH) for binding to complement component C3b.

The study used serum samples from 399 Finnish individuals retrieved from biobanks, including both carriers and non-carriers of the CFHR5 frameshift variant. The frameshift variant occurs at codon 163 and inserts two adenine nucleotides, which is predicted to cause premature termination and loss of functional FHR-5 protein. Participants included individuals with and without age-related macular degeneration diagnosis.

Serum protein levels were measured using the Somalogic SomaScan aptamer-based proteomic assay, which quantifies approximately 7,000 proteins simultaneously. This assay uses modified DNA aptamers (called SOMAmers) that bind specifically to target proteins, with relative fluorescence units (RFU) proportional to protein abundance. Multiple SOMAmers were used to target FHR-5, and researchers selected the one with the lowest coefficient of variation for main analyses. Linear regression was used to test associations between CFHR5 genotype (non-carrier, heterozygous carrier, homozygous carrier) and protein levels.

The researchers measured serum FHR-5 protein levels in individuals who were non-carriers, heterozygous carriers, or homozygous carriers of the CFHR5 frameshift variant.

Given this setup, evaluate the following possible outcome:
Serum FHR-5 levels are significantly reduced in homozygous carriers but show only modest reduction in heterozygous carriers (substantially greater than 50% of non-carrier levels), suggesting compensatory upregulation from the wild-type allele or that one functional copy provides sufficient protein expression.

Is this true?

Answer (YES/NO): NO